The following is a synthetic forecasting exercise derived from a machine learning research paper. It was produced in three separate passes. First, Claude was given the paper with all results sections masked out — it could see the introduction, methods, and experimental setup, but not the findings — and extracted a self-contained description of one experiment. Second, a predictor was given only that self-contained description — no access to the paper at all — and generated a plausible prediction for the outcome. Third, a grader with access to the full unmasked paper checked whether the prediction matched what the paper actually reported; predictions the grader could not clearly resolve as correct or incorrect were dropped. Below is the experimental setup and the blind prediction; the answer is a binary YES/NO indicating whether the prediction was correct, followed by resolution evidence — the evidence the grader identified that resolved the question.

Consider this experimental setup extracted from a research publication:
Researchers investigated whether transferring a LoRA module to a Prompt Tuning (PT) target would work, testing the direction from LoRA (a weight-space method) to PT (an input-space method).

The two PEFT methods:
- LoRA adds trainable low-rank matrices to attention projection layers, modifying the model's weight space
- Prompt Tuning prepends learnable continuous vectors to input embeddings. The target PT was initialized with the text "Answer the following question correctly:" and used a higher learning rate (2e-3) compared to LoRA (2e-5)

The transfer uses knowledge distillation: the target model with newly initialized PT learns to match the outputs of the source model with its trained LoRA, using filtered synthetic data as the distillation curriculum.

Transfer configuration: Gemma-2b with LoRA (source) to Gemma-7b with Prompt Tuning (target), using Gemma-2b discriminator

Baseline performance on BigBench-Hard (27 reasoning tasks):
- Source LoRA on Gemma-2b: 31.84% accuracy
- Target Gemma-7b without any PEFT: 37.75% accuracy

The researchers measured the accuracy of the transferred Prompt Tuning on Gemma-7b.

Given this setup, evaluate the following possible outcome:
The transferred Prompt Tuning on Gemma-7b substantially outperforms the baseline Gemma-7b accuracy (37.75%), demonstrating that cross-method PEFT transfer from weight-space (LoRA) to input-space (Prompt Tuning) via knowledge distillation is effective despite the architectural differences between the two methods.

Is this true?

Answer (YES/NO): YES